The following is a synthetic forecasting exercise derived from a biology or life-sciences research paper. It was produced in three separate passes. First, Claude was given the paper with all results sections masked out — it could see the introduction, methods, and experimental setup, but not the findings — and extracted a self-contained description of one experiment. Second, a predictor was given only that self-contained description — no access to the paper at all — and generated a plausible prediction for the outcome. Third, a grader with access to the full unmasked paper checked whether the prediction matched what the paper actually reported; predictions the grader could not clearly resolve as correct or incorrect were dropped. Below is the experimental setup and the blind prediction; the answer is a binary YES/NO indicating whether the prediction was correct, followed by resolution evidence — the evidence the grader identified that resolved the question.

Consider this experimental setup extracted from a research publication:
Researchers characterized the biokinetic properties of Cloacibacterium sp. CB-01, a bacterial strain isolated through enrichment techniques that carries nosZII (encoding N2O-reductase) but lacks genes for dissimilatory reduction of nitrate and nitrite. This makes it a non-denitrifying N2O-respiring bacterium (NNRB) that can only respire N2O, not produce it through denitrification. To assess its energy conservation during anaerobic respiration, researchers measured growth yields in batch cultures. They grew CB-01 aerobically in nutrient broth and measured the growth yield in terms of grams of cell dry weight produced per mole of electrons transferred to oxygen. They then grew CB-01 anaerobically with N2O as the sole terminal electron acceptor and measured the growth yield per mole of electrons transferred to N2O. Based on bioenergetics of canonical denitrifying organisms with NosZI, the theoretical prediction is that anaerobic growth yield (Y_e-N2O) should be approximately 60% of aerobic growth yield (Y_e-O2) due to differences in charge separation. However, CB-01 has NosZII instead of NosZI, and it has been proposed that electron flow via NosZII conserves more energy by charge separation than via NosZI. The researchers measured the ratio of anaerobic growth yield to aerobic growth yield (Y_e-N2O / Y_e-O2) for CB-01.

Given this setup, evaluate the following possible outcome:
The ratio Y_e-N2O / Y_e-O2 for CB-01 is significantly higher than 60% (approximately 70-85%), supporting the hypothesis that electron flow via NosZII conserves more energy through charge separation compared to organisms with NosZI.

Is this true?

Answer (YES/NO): YES